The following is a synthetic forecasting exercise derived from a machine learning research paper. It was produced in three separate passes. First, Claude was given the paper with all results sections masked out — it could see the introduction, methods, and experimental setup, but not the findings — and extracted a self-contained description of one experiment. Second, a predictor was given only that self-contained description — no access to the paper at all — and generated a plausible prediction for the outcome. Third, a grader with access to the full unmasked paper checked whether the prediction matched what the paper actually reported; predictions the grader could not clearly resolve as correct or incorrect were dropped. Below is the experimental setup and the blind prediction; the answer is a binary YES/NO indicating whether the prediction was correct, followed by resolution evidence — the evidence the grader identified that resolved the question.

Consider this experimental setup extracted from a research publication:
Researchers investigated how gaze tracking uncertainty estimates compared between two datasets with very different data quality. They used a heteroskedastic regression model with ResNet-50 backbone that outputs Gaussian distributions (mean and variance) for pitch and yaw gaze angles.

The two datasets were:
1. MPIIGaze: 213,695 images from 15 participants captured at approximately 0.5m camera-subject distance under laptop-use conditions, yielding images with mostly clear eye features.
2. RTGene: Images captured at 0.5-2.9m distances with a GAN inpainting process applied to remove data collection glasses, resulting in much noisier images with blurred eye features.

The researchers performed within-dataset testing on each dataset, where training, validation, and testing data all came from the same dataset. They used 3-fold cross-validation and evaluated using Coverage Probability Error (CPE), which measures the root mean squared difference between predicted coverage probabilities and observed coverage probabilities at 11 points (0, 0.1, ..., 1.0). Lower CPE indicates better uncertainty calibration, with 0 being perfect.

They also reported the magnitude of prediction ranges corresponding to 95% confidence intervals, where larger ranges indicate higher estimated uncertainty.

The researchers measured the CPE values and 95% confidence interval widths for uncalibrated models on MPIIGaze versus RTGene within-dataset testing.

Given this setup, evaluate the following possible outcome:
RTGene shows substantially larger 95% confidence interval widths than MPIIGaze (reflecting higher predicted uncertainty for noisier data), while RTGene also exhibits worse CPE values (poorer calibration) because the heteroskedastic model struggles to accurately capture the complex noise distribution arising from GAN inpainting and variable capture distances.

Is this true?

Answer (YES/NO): NO